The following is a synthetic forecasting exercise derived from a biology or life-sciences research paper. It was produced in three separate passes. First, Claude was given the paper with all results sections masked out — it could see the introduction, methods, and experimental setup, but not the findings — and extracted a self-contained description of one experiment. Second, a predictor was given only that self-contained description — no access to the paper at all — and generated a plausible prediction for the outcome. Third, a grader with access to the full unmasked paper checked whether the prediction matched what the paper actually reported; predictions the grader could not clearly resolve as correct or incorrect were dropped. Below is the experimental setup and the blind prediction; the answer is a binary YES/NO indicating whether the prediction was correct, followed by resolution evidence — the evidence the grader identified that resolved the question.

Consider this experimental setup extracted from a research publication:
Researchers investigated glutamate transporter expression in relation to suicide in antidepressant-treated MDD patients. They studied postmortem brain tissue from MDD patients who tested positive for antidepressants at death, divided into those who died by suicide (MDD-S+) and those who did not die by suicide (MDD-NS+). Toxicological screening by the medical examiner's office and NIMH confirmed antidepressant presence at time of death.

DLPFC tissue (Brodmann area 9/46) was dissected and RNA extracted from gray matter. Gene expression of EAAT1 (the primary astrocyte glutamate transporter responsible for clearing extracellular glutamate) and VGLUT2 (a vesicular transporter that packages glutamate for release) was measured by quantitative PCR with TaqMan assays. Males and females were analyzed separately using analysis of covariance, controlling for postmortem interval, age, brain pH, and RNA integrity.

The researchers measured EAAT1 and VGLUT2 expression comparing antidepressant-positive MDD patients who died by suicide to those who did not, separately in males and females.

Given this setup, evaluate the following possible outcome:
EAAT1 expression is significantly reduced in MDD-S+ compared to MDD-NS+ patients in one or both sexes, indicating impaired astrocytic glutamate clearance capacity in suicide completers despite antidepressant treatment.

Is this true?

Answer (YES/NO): YES